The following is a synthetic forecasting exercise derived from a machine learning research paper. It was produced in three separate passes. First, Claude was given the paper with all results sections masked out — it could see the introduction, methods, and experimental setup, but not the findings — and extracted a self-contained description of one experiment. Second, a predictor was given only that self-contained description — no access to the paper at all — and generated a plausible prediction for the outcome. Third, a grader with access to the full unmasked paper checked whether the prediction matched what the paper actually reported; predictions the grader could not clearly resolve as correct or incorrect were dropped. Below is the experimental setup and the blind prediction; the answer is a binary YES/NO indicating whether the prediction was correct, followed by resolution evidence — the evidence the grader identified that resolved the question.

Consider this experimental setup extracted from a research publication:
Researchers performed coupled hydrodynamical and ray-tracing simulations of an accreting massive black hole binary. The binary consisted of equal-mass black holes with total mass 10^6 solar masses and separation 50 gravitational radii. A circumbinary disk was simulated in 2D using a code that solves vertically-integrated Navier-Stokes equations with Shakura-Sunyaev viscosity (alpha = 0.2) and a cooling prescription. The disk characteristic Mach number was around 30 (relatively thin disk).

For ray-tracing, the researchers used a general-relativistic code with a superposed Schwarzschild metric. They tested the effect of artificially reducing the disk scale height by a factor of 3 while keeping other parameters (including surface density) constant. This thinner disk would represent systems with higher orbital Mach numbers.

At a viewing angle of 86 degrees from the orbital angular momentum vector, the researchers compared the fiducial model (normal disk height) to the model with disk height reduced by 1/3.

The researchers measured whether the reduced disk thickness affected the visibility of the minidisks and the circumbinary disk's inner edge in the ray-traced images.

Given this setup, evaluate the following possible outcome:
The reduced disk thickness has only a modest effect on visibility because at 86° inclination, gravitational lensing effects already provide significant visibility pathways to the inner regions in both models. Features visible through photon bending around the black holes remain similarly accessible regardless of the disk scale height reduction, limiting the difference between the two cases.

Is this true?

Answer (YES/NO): NO